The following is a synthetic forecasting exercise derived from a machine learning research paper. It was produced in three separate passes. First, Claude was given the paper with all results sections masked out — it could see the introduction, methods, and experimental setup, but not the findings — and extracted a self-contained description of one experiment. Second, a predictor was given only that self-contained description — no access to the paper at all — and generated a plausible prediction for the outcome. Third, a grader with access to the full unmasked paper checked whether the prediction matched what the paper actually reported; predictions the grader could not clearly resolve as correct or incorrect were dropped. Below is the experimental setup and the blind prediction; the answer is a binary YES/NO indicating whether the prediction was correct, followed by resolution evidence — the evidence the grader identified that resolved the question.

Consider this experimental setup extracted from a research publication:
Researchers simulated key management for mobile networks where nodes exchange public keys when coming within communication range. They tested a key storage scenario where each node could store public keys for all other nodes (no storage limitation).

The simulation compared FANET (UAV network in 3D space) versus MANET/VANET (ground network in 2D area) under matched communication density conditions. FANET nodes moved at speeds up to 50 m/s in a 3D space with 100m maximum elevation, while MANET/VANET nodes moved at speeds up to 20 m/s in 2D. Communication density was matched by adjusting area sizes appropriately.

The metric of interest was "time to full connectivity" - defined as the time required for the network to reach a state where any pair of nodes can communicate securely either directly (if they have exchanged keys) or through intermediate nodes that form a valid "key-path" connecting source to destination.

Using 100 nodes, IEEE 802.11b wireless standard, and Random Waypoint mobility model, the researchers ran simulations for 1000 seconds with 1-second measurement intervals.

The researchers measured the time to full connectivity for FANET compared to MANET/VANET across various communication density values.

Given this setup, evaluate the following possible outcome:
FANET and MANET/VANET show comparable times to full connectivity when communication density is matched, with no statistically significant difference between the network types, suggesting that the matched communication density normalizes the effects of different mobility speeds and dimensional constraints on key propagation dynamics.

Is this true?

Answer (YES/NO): NO